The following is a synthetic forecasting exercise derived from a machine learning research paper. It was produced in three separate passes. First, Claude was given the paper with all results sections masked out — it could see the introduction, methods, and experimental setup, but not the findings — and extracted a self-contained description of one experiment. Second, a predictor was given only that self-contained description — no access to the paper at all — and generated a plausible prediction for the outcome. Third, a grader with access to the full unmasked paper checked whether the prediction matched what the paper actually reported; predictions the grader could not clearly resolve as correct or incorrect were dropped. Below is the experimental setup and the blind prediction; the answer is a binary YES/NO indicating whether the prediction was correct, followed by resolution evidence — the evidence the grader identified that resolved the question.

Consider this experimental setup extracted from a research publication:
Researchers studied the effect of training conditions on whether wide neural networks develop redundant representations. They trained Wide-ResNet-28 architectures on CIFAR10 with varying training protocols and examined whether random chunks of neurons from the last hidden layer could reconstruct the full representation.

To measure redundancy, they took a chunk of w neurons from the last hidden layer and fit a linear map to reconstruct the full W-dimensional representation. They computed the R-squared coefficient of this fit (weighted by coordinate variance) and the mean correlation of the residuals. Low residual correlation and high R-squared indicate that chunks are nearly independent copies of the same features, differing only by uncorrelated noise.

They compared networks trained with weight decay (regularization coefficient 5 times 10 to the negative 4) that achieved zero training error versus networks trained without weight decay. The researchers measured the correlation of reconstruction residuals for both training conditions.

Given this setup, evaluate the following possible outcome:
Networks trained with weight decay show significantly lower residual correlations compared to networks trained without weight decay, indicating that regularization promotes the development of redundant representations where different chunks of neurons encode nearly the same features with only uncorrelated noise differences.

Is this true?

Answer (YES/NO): YES